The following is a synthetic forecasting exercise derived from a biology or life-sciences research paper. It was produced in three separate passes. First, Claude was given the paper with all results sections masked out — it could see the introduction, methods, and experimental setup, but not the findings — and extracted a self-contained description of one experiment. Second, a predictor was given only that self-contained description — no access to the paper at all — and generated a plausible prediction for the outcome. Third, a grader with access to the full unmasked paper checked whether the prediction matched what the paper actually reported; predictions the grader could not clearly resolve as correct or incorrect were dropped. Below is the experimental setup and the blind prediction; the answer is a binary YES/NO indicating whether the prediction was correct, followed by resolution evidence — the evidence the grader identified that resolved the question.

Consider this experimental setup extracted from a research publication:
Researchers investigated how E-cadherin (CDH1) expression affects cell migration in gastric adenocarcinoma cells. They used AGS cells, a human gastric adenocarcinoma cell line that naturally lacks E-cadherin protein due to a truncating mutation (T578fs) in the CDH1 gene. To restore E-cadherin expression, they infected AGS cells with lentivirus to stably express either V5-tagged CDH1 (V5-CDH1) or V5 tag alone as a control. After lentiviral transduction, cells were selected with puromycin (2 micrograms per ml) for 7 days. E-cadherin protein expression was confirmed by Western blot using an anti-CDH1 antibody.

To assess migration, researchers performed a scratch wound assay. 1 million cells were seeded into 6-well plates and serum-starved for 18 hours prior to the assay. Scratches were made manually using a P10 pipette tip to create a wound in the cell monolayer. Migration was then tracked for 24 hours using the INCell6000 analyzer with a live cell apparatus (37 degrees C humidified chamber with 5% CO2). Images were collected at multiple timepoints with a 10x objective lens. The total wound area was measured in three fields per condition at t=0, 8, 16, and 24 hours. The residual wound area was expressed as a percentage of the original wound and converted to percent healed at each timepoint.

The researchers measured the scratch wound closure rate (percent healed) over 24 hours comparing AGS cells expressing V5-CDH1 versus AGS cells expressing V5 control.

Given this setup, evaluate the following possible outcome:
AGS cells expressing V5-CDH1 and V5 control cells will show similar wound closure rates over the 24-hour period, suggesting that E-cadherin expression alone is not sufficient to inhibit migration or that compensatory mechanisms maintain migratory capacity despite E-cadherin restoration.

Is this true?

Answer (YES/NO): NO